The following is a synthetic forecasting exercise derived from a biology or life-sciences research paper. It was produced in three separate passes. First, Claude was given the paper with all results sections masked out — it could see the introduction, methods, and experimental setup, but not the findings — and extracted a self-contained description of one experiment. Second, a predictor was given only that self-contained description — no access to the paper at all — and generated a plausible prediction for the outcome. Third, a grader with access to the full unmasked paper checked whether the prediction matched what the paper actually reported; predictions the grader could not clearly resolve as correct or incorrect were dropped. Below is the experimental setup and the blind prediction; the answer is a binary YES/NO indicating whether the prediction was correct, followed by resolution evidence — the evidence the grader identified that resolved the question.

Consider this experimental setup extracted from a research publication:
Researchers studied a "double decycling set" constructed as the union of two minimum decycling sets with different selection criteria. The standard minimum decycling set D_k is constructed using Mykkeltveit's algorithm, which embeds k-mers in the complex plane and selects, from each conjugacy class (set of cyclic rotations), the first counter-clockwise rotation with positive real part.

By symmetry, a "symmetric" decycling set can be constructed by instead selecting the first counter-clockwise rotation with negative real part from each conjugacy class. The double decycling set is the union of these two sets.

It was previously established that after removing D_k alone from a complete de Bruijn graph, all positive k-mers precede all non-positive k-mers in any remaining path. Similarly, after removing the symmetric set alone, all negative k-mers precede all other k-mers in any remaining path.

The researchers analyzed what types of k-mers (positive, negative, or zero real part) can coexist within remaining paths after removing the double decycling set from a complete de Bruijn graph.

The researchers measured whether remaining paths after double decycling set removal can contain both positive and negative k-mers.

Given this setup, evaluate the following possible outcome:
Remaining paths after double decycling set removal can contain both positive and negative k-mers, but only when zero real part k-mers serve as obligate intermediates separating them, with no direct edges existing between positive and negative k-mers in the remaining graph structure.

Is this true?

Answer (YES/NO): NO